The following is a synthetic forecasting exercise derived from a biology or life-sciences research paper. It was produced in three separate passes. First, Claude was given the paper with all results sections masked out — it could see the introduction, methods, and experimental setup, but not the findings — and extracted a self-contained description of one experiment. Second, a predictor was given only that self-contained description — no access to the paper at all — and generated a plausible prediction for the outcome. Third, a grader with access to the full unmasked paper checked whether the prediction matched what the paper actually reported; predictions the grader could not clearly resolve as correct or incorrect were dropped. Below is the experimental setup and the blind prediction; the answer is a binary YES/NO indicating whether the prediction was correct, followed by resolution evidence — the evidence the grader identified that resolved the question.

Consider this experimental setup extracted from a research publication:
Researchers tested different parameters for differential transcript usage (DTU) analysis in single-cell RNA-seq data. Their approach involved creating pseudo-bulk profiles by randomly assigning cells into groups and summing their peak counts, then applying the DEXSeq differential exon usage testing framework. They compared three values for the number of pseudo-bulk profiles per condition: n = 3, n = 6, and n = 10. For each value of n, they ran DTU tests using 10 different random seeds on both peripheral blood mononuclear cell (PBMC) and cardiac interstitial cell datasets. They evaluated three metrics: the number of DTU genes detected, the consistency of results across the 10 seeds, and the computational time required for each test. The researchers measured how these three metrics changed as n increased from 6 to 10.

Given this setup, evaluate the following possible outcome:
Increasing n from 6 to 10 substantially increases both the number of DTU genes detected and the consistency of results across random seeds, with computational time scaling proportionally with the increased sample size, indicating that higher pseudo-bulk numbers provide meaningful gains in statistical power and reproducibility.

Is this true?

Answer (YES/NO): NO